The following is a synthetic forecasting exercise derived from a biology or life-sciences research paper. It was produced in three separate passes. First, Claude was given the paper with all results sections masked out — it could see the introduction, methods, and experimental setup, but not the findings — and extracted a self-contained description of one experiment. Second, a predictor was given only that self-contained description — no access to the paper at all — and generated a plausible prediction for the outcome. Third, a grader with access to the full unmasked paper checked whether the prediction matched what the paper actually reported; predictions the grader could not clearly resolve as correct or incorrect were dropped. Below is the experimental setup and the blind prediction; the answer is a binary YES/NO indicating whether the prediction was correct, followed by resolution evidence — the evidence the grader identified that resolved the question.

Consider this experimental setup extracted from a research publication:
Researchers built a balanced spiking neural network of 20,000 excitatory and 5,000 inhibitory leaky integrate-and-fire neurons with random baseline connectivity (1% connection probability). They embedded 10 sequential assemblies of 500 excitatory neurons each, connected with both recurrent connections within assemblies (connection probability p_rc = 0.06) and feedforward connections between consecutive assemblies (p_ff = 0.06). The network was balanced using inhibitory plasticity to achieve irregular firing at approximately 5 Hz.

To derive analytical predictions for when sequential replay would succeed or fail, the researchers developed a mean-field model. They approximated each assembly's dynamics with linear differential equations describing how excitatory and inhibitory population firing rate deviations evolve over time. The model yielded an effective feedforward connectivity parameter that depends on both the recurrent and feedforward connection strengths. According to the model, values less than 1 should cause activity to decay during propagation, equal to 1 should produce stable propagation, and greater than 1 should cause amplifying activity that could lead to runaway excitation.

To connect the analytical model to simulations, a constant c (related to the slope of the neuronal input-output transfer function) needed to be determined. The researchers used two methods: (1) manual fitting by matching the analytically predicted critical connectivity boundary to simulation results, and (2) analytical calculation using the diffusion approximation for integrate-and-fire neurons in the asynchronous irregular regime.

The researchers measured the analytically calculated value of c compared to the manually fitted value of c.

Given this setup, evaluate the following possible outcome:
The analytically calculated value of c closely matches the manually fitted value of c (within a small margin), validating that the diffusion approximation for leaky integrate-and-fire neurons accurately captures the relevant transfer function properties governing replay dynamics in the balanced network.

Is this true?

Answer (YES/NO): NO